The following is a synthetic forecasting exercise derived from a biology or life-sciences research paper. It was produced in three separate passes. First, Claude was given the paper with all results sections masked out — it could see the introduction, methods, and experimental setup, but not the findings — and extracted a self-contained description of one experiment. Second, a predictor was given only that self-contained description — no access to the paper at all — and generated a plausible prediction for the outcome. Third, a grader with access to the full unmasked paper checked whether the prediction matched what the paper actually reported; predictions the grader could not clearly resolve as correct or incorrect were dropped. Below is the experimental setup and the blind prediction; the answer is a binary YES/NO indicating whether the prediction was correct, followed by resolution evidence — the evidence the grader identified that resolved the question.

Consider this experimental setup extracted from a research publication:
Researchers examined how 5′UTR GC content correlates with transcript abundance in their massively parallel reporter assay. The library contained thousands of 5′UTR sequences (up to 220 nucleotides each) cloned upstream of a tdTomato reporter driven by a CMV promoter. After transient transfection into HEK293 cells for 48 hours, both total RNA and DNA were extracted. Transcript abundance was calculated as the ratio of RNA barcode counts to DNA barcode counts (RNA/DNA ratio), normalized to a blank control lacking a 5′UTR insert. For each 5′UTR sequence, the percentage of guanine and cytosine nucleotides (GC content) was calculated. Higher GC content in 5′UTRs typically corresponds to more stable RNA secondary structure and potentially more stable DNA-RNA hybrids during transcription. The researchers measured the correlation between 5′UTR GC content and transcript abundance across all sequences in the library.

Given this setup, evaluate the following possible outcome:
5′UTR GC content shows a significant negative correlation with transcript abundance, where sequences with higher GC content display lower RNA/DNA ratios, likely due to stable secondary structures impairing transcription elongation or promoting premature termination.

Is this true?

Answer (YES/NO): NO